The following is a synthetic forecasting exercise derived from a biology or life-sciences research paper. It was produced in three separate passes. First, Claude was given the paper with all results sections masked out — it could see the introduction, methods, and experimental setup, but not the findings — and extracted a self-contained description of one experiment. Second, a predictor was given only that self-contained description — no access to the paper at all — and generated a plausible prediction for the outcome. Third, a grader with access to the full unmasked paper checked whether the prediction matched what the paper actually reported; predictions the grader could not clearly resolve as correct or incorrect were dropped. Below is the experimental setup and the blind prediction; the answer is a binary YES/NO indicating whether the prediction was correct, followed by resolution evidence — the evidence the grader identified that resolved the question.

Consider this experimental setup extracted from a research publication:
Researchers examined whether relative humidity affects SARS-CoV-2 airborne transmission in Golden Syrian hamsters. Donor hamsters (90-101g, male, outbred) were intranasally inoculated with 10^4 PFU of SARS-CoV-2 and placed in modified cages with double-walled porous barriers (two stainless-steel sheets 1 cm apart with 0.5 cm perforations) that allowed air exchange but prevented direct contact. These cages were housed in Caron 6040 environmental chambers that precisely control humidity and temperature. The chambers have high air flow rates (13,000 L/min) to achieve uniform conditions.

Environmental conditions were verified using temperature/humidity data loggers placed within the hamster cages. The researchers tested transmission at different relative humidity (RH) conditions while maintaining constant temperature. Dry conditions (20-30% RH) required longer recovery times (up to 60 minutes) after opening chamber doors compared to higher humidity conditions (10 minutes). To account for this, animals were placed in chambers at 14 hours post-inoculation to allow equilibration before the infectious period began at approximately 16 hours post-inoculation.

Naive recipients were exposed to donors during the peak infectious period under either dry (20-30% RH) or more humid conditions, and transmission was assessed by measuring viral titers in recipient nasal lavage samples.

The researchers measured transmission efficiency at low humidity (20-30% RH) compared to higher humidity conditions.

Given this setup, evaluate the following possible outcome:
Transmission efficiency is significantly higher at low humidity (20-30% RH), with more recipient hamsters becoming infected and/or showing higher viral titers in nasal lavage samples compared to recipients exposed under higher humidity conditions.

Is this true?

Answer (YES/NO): NO